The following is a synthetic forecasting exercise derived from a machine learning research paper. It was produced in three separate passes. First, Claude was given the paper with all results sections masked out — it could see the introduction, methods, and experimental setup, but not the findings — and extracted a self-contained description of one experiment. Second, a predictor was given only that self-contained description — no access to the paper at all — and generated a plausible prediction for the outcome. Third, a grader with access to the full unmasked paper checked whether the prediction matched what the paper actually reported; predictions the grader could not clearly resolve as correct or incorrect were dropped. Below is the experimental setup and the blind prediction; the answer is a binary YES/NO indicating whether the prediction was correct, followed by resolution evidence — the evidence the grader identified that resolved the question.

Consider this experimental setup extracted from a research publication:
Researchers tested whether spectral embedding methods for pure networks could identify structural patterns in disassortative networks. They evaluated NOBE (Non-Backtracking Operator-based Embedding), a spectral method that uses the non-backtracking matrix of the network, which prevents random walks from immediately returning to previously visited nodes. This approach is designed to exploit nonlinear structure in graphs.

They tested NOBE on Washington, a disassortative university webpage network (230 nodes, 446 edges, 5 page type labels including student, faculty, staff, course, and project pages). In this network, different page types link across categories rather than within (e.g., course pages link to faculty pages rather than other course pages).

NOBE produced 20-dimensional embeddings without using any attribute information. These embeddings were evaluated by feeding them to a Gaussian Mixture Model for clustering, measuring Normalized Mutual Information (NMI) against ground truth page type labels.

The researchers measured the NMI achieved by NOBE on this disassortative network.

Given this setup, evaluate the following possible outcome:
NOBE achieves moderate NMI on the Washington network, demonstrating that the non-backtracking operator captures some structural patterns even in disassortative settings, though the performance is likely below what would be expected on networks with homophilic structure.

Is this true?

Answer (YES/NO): NO